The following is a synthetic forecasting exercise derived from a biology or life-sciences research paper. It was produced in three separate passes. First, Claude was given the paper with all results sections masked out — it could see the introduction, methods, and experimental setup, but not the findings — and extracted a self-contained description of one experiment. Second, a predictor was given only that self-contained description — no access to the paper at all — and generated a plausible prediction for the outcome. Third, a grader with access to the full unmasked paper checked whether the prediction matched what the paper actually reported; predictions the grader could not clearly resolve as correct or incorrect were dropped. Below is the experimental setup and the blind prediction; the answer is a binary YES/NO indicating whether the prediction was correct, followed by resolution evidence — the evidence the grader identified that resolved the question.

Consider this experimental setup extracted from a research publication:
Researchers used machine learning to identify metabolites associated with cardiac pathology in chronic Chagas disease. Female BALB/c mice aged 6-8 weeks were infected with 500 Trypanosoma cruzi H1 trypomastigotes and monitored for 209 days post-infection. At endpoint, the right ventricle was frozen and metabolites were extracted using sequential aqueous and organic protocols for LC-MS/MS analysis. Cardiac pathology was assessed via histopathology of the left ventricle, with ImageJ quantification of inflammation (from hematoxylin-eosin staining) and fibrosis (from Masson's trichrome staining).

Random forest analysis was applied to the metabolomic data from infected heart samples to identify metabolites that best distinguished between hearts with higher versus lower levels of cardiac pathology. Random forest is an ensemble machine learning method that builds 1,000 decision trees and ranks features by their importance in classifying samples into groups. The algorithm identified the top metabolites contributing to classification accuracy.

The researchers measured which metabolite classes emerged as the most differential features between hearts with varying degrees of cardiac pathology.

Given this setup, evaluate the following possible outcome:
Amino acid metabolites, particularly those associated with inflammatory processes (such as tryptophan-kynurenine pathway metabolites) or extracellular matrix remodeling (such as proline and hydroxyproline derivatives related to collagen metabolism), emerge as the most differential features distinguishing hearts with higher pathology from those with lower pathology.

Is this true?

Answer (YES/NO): NO